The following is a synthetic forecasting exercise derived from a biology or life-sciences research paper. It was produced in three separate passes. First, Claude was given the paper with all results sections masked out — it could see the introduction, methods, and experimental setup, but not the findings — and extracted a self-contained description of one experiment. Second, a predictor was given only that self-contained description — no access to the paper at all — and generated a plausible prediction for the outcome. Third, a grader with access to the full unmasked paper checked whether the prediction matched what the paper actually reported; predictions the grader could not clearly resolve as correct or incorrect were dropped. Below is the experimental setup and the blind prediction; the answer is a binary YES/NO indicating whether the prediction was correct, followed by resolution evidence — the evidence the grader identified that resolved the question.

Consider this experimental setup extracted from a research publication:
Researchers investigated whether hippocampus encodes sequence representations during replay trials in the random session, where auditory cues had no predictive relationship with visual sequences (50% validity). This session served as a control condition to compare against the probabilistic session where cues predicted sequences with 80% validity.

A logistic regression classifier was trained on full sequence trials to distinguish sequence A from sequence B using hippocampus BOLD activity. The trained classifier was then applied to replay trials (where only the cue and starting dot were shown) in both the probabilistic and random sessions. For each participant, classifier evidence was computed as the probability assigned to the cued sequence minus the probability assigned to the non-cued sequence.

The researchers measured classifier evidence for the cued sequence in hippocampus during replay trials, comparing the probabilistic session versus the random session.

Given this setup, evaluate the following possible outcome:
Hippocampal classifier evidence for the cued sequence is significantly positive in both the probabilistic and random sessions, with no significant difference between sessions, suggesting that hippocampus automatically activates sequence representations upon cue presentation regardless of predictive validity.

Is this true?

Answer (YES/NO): NO